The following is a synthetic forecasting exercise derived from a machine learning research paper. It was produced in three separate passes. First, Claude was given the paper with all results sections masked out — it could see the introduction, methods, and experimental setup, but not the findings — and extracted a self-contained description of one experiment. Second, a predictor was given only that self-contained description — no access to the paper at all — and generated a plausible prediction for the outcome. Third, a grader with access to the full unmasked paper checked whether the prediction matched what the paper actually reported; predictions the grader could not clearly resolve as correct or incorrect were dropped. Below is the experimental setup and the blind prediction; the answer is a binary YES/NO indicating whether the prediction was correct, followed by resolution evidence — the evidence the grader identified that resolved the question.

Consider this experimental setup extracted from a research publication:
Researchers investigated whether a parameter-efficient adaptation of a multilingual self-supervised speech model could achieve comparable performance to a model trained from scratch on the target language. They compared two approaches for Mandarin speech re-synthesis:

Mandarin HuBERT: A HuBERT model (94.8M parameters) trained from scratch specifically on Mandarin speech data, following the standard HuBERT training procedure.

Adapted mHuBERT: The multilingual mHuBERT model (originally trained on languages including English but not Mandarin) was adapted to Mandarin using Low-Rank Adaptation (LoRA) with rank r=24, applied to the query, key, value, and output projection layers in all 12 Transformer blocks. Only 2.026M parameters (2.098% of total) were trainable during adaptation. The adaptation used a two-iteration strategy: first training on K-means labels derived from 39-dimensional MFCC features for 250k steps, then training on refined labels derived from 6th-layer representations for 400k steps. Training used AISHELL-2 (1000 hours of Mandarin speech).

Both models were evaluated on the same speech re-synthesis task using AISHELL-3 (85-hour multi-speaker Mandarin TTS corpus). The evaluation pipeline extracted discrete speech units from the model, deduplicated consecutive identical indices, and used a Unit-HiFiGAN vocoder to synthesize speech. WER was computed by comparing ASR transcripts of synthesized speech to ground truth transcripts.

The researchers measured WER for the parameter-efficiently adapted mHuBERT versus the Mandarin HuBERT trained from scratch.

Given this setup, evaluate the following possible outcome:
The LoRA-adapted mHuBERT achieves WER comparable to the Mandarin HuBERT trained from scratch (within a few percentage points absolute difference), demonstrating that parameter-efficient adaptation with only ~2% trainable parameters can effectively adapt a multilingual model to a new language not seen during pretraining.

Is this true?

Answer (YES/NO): YES